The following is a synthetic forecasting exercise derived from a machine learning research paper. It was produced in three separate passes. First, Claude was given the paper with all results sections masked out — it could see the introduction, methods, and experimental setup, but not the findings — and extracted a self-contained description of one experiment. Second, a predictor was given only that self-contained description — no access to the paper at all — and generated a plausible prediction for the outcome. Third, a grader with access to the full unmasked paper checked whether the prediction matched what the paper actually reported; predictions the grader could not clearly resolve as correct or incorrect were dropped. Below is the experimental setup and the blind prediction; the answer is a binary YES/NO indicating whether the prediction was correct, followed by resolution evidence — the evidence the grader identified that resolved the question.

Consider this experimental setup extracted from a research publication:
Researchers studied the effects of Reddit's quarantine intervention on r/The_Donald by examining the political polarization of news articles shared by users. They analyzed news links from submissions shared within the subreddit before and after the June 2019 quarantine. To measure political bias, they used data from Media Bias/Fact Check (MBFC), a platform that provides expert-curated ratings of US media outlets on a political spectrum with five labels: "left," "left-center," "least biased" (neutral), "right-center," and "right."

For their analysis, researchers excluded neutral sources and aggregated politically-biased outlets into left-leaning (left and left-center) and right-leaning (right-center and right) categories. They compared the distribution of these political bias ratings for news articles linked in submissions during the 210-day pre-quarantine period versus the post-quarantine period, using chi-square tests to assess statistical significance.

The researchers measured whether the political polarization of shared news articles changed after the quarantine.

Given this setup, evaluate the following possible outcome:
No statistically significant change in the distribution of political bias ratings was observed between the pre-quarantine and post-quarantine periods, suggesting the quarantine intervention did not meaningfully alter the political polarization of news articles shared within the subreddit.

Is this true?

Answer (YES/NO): NO